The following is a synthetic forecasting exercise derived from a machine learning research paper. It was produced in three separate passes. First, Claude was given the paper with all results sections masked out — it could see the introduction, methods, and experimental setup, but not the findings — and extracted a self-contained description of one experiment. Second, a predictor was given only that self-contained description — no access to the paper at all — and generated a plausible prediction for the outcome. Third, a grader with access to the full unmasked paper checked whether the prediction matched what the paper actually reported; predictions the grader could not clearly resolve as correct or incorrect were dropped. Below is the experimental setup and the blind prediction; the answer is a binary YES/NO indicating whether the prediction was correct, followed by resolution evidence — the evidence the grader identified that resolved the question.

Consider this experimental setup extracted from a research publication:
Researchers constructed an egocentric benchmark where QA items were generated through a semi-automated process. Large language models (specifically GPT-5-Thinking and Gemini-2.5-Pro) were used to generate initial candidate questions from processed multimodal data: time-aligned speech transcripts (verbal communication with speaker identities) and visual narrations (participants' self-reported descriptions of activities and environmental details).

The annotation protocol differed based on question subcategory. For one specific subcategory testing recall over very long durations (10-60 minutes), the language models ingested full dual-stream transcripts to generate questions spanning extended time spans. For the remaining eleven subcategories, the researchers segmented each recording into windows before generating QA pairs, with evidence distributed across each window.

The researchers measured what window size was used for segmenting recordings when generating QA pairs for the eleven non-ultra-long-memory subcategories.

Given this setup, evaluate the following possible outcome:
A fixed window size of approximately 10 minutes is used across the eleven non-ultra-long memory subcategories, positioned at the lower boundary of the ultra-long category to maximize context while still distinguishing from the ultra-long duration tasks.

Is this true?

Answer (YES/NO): NO